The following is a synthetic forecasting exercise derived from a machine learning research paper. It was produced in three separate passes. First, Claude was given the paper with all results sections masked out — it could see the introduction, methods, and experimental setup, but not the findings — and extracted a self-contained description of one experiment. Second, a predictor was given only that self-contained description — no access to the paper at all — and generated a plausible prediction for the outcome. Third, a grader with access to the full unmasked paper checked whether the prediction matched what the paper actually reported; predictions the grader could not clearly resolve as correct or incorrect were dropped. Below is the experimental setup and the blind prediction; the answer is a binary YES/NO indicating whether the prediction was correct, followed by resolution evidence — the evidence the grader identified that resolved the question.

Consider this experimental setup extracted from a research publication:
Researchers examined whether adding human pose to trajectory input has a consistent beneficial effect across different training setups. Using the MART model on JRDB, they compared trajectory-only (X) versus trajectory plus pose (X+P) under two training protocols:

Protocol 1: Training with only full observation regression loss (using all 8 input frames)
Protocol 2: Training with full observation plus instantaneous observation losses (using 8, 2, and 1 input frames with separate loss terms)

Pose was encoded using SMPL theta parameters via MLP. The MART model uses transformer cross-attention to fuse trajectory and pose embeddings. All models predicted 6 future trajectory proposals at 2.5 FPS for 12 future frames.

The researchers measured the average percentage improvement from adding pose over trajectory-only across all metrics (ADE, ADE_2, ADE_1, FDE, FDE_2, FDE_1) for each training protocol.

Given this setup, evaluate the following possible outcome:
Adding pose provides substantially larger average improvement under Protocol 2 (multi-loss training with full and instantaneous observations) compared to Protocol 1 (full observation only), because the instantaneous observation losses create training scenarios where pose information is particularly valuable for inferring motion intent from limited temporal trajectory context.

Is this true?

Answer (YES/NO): YES